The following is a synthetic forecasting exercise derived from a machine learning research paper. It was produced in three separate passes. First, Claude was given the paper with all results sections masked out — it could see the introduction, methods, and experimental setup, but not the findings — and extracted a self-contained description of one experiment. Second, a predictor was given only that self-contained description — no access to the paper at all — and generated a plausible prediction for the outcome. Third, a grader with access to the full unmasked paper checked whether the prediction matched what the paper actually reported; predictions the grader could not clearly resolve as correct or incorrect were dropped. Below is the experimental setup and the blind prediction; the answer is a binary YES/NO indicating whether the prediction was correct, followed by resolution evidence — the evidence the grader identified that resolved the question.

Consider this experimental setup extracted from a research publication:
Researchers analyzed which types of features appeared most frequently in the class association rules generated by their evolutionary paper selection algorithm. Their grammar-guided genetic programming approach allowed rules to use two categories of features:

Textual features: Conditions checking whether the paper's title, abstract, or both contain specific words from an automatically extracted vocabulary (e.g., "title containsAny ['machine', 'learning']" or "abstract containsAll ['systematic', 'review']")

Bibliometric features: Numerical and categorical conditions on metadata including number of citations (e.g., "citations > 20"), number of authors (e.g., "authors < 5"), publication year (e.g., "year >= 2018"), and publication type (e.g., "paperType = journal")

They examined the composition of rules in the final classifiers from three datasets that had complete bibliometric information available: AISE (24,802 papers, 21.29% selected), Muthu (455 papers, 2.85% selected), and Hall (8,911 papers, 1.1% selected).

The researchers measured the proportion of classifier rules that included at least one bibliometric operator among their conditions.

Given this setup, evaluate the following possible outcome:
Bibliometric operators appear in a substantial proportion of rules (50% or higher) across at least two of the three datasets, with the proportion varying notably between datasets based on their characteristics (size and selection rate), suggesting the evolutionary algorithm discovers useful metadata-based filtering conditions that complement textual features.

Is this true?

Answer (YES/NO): NO